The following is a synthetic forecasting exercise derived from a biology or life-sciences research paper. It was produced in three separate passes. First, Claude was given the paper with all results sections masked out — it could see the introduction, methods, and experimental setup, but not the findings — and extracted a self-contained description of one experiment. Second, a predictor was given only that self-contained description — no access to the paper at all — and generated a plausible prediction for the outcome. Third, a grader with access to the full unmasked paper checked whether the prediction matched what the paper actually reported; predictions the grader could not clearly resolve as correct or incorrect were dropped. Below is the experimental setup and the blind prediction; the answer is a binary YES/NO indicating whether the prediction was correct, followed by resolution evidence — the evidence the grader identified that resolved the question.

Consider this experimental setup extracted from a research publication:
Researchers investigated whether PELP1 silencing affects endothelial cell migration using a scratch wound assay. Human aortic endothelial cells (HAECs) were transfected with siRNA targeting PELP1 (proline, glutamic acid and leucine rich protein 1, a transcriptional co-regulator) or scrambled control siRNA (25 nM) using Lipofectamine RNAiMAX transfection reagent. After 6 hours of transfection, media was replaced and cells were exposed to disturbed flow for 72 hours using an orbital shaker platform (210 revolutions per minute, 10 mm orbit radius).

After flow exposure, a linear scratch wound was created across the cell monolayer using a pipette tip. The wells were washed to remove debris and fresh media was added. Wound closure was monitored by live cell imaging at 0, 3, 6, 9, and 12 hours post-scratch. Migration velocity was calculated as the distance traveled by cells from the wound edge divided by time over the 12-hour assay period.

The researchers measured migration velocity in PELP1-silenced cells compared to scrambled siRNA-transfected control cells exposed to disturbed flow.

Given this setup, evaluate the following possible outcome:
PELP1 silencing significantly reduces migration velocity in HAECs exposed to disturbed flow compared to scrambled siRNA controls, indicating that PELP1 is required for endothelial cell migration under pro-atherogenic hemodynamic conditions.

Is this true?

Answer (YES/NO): YES